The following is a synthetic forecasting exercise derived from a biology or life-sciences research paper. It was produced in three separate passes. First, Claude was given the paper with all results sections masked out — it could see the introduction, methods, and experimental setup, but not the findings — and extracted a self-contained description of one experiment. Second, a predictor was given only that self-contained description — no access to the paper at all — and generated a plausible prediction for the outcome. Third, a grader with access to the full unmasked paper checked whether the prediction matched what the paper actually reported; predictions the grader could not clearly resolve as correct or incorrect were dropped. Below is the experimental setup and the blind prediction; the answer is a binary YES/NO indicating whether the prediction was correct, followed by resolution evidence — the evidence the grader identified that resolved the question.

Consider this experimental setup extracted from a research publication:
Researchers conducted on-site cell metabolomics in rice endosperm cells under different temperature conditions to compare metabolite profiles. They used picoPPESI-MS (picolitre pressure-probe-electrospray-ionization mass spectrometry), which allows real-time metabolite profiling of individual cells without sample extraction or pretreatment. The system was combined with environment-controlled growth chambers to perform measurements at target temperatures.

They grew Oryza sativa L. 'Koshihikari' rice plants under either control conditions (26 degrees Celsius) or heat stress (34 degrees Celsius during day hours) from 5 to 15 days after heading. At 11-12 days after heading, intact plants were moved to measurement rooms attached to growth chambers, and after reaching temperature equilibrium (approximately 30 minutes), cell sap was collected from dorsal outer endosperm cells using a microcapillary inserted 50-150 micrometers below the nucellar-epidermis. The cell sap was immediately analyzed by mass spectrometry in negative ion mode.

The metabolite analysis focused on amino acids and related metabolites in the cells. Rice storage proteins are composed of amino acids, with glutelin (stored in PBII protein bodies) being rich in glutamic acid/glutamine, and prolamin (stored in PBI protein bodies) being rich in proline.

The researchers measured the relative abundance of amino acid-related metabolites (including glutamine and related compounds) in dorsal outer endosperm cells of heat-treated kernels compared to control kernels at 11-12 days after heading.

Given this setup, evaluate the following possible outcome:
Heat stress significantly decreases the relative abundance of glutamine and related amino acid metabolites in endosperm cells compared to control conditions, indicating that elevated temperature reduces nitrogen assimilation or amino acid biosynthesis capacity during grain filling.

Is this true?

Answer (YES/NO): NO